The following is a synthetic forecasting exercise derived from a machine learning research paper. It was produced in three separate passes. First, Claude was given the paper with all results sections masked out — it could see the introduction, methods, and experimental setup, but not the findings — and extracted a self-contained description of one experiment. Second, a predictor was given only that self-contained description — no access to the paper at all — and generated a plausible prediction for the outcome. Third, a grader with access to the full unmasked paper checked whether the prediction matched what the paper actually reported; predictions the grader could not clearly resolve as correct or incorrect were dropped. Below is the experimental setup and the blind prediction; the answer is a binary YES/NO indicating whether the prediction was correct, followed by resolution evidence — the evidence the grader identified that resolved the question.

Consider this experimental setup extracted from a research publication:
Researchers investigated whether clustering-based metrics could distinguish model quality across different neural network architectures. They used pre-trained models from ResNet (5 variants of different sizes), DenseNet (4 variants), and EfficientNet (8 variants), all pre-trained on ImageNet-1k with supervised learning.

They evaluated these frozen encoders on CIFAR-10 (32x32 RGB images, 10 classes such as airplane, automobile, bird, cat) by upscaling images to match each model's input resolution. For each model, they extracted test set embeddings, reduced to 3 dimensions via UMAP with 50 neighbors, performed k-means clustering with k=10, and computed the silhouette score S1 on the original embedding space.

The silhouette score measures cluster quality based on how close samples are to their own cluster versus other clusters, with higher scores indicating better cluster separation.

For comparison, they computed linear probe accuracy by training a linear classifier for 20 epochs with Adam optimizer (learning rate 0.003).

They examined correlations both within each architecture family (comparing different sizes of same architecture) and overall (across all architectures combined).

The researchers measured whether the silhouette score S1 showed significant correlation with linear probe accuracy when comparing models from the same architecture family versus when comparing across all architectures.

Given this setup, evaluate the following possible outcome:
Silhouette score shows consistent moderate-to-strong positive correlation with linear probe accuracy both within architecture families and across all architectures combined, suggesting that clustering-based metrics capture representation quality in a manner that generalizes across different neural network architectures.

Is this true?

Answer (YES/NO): NO